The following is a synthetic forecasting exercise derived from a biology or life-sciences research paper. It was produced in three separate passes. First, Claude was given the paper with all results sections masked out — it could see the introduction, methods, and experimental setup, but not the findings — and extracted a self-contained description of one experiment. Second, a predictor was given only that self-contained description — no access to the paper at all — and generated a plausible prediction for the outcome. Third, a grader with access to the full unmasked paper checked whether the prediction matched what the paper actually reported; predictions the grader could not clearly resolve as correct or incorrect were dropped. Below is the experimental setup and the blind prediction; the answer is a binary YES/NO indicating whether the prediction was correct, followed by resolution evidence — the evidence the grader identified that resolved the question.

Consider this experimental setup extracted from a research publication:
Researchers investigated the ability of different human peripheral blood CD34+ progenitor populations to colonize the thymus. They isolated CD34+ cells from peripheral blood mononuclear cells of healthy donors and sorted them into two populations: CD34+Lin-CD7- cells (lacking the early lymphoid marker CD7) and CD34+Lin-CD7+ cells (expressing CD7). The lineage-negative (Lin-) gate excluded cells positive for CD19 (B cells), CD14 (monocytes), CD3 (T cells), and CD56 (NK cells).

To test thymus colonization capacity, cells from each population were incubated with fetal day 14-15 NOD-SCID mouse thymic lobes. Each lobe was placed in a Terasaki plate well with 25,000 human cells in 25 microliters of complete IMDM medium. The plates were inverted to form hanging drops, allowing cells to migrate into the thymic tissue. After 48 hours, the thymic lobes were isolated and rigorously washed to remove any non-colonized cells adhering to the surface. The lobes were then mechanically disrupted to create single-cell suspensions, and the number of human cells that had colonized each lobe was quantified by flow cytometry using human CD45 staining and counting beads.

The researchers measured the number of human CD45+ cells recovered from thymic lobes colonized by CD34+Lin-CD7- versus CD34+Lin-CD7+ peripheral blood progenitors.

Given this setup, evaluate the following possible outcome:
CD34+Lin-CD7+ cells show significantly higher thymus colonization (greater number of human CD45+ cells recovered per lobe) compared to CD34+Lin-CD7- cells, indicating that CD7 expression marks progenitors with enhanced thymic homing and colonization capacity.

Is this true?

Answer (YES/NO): NO